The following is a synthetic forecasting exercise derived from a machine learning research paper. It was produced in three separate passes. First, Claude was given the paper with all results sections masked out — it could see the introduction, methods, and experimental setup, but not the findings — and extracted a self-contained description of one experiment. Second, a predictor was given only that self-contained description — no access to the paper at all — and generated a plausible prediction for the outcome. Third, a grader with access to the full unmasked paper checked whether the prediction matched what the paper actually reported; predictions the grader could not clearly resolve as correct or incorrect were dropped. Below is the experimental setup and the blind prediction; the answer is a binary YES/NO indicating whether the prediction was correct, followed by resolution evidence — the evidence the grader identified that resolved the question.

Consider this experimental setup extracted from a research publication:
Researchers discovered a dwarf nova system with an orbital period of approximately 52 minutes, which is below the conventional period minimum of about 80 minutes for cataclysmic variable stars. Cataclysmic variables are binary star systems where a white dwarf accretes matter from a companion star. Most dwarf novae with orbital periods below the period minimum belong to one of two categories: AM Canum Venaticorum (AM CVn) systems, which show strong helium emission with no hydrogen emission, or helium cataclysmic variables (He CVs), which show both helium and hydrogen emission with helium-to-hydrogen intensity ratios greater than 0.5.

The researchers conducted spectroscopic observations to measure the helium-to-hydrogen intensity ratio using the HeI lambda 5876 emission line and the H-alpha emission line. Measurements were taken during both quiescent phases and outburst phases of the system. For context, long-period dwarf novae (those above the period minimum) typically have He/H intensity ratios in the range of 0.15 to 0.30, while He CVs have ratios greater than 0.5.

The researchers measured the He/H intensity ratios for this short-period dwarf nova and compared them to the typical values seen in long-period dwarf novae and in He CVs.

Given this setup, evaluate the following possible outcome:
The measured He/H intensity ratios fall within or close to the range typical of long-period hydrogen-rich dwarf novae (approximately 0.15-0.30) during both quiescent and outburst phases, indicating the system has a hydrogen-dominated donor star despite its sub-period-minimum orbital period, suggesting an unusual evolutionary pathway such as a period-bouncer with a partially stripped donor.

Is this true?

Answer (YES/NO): YES